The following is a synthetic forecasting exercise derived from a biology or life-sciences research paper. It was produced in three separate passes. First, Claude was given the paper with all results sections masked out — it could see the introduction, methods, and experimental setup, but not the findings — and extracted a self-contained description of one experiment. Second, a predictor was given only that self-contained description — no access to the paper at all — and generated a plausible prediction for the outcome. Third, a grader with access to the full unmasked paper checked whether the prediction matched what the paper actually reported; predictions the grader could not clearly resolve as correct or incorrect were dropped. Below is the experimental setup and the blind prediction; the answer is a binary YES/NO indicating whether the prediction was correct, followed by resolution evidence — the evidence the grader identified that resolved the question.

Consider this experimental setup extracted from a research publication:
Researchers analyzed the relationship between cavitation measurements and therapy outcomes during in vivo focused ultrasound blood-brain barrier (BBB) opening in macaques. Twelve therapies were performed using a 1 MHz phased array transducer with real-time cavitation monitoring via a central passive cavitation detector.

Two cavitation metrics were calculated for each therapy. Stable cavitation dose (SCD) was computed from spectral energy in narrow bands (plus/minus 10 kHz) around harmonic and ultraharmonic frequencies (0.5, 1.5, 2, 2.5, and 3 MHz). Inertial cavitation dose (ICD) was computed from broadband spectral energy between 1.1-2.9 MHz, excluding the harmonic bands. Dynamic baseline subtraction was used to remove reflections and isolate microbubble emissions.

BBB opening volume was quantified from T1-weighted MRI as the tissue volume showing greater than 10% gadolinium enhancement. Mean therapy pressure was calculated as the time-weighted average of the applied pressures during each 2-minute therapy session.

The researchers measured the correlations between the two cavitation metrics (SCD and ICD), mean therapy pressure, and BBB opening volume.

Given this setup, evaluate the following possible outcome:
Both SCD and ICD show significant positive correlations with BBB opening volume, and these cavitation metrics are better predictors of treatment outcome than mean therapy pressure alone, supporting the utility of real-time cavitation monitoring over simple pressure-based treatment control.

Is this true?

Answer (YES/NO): NO